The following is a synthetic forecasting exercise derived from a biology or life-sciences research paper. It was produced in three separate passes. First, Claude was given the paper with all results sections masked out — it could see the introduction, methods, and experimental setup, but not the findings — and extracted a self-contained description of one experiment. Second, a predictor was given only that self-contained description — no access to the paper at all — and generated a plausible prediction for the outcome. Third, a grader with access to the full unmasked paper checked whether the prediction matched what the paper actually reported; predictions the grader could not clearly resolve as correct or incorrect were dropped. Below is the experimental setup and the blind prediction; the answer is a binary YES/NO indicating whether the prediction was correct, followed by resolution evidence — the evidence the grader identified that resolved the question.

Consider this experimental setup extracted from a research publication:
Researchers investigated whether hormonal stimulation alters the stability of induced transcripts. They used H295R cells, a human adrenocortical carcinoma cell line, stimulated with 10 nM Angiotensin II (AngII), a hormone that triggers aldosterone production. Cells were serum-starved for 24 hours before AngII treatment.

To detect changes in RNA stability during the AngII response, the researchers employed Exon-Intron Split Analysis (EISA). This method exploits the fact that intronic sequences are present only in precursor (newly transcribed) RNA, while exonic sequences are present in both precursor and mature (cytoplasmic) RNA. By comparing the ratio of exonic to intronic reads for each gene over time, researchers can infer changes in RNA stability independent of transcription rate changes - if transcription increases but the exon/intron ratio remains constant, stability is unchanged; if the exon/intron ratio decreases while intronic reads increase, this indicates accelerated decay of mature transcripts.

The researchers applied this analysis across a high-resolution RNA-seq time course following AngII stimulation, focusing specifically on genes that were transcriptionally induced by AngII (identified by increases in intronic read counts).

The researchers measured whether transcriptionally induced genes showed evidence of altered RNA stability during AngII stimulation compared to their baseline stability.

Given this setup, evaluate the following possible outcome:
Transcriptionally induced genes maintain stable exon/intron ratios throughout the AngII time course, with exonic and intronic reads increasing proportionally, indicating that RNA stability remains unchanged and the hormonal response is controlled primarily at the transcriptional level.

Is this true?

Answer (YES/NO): NO